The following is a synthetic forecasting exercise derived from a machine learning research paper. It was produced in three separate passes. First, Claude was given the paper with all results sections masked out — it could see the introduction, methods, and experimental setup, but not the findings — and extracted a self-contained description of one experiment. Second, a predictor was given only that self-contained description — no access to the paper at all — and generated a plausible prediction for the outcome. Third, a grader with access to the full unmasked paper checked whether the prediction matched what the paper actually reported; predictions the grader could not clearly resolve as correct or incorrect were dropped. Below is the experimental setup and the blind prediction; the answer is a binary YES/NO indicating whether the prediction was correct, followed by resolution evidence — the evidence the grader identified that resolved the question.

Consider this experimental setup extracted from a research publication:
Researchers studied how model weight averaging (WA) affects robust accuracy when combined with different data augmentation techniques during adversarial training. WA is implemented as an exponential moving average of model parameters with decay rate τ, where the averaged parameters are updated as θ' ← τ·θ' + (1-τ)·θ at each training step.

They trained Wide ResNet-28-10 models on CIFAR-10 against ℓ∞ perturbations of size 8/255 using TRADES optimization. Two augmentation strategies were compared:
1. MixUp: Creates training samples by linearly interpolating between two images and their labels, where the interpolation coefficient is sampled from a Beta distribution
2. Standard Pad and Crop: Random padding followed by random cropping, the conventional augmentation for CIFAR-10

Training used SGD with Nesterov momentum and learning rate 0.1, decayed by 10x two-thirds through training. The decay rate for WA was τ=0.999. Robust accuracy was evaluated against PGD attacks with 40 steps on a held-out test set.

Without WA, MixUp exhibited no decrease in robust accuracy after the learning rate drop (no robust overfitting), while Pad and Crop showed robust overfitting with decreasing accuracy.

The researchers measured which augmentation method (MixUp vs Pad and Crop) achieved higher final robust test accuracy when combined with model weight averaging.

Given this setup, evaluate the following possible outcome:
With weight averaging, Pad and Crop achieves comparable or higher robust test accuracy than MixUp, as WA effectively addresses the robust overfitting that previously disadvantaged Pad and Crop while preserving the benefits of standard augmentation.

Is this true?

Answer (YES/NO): NO